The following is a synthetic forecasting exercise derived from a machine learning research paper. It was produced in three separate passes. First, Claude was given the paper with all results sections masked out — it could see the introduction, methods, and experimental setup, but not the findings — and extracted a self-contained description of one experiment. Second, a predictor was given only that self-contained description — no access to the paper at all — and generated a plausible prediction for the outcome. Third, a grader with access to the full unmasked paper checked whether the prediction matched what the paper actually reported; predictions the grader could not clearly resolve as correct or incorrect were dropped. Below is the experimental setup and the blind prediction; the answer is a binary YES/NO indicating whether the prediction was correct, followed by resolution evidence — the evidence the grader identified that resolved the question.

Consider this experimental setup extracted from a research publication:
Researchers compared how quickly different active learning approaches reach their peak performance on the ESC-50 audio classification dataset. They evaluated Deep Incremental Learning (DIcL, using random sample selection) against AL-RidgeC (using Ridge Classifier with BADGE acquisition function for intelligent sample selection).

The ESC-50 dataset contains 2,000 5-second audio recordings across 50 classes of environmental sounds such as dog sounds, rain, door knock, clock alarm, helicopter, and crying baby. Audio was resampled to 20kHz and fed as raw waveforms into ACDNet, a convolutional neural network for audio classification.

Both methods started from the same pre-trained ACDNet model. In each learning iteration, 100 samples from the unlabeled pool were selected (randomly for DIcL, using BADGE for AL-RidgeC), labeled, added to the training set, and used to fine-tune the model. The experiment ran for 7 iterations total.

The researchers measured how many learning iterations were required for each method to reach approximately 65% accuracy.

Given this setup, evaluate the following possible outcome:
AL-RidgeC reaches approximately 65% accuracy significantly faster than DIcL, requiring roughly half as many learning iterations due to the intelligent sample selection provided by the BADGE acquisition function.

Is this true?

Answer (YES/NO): YES